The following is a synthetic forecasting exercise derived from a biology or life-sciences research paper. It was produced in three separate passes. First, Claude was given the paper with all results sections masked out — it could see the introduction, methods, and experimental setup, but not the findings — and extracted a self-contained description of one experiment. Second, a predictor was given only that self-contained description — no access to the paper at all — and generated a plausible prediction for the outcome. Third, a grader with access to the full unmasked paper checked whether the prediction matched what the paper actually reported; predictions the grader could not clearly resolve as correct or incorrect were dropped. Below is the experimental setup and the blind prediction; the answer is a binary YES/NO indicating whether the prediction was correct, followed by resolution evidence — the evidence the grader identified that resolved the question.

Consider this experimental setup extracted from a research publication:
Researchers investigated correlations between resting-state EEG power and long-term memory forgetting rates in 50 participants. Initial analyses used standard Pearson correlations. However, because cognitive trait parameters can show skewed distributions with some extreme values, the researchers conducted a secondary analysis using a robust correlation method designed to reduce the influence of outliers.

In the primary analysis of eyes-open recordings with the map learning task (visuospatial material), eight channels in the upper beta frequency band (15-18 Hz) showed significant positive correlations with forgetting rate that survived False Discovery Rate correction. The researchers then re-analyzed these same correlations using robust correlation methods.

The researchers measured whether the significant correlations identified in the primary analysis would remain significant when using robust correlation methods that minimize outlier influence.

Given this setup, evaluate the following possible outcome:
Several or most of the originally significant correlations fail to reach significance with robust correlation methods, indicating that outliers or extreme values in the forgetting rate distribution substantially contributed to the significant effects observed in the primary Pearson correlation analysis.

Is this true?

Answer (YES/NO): NO